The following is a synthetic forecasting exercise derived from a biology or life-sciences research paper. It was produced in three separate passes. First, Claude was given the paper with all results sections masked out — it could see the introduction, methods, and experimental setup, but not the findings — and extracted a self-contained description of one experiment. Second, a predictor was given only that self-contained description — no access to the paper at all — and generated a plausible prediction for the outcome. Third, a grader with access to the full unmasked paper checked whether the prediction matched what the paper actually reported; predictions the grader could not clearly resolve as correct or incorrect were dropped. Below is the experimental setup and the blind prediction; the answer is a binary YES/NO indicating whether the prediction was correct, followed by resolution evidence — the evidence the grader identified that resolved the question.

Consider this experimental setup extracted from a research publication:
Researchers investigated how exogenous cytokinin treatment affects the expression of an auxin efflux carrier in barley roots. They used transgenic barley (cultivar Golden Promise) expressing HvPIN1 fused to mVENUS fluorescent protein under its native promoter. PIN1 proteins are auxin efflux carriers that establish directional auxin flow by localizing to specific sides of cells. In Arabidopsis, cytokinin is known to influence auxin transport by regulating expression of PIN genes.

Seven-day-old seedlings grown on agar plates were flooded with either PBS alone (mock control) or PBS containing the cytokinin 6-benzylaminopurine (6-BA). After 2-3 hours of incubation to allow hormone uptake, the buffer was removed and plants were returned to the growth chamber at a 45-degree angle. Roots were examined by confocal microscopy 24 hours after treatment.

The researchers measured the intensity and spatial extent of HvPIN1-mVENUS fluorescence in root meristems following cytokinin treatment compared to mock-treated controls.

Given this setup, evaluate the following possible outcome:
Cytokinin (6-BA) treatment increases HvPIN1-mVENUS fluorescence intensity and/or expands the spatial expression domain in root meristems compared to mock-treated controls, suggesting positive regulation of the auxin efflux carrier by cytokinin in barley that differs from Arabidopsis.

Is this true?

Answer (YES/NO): NO